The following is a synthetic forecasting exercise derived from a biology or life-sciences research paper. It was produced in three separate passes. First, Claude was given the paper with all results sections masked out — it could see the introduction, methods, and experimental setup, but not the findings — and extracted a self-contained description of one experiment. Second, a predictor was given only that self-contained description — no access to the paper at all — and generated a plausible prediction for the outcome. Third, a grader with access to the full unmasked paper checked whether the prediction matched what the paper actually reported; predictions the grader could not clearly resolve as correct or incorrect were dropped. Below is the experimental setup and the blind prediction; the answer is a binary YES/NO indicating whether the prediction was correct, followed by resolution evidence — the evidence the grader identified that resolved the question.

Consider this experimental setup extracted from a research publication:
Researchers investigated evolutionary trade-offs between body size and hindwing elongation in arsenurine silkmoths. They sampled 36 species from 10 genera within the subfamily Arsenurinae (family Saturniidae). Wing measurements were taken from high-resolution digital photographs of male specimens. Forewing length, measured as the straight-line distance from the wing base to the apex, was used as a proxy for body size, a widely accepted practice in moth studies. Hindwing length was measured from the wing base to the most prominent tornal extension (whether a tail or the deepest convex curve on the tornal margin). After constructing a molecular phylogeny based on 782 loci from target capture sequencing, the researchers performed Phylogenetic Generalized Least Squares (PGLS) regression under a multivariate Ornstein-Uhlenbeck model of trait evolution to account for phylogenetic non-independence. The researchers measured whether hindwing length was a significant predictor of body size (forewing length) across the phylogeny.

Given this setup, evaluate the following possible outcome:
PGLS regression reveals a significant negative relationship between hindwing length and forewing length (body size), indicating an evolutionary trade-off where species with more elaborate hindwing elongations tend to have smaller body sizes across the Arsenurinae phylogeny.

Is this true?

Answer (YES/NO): YES